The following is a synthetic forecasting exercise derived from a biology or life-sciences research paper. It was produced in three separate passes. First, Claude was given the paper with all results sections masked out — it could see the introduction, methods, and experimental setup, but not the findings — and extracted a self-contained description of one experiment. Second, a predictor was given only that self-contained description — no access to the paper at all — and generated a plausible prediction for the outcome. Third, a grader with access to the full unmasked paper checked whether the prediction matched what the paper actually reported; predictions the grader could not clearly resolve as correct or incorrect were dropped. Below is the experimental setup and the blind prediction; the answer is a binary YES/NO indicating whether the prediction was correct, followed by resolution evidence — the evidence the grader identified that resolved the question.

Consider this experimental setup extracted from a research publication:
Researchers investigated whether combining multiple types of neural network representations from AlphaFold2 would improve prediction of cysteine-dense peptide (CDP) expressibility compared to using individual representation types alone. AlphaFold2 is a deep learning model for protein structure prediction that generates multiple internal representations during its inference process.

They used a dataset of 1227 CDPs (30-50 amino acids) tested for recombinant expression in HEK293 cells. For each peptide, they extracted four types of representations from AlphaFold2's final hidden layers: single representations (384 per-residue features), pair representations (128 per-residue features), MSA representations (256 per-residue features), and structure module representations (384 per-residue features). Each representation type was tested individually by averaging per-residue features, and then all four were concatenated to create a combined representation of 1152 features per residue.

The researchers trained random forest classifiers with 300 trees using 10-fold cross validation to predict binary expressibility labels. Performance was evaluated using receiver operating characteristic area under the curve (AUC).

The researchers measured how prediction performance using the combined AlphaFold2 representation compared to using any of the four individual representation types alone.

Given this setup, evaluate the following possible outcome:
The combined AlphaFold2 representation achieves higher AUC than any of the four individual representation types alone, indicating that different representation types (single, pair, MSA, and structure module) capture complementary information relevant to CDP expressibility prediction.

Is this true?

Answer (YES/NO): YES